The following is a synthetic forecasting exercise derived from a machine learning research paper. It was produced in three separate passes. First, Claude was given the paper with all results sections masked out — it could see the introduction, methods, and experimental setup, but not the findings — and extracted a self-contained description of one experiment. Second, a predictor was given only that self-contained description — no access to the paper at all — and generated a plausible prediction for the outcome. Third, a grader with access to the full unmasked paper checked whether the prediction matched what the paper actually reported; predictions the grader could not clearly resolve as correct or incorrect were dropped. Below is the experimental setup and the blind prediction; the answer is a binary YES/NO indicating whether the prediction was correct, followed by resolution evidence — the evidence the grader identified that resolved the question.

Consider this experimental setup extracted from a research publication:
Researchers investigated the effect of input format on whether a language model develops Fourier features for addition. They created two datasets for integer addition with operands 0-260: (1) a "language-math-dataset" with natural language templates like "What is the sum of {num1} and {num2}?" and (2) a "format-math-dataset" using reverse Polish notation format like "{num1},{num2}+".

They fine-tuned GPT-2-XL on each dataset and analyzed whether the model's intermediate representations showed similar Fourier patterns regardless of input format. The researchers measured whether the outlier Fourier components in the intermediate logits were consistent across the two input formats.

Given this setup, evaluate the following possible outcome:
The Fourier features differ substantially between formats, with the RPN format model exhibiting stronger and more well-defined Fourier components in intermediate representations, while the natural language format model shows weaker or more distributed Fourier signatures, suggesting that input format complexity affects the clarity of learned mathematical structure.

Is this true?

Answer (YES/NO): NO